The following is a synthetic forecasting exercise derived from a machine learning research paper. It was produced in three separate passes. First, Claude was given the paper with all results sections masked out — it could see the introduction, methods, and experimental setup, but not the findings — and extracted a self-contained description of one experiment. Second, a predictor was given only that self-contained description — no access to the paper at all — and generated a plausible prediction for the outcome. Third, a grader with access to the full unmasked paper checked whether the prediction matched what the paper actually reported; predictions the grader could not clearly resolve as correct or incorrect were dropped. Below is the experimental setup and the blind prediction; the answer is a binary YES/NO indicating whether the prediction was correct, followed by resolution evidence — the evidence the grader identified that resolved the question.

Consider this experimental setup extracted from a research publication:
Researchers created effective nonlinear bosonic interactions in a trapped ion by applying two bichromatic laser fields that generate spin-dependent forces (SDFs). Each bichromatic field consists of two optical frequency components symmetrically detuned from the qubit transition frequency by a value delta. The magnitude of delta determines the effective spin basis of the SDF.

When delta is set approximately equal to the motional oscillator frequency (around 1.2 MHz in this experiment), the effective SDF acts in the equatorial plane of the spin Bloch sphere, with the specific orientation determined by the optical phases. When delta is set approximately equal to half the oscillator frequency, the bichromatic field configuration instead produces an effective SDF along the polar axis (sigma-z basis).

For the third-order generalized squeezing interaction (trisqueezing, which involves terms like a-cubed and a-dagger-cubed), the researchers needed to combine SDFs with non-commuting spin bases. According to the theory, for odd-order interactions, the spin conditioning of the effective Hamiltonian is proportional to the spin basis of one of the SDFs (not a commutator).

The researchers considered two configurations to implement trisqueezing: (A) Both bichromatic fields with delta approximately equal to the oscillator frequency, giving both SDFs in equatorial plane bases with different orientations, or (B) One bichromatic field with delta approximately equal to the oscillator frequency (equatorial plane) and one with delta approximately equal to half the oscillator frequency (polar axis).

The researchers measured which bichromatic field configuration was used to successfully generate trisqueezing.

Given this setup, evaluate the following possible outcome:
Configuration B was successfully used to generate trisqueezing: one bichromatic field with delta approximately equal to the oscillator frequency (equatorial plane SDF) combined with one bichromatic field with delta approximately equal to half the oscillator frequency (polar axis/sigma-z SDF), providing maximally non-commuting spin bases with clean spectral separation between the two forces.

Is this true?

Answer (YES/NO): YES